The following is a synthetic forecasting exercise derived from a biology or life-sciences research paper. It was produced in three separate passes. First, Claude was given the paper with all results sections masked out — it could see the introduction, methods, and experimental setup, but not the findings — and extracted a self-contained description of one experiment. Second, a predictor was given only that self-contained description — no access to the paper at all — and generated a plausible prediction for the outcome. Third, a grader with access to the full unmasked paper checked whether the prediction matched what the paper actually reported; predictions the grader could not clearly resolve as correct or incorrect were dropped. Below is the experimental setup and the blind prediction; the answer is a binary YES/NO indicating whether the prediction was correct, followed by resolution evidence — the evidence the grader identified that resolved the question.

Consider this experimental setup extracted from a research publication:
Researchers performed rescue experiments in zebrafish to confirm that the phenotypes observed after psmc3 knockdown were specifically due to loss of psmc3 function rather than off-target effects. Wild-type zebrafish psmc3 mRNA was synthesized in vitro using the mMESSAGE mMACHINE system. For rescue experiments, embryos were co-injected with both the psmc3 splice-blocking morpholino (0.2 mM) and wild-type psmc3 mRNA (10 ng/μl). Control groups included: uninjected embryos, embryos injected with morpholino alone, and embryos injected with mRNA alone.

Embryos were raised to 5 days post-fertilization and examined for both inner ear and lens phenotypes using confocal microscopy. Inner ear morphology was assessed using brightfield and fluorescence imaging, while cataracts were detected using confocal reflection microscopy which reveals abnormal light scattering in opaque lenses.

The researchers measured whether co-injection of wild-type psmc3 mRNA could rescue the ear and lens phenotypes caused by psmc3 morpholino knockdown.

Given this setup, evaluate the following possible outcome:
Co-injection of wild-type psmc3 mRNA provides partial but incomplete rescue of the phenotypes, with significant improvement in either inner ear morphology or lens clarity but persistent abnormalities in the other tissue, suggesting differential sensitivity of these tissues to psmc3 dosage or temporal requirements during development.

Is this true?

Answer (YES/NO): NO